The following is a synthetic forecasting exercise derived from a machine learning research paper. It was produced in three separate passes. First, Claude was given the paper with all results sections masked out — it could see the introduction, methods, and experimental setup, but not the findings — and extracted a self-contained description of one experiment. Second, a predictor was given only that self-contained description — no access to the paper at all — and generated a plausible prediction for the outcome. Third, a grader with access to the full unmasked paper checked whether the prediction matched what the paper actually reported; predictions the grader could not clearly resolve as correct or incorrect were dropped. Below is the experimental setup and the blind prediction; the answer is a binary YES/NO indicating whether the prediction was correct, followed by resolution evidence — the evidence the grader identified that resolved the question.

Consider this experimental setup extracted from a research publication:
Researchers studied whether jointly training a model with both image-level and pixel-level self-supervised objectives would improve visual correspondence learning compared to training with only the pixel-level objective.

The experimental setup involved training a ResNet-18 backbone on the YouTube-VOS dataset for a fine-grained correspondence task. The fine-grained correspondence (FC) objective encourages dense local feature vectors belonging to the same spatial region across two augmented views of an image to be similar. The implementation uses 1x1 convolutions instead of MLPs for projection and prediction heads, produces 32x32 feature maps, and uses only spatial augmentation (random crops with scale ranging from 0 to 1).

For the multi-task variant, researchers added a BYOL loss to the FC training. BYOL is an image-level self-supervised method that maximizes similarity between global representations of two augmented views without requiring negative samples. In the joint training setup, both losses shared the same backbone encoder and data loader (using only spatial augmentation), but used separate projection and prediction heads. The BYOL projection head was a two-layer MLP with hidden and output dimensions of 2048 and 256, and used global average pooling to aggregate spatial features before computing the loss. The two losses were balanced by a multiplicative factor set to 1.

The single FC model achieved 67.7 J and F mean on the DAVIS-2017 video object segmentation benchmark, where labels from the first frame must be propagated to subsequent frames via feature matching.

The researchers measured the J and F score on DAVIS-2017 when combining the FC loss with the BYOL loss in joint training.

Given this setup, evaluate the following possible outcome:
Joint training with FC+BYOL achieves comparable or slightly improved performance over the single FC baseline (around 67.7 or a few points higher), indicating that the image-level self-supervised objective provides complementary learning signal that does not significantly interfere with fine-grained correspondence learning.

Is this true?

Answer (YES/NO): NO